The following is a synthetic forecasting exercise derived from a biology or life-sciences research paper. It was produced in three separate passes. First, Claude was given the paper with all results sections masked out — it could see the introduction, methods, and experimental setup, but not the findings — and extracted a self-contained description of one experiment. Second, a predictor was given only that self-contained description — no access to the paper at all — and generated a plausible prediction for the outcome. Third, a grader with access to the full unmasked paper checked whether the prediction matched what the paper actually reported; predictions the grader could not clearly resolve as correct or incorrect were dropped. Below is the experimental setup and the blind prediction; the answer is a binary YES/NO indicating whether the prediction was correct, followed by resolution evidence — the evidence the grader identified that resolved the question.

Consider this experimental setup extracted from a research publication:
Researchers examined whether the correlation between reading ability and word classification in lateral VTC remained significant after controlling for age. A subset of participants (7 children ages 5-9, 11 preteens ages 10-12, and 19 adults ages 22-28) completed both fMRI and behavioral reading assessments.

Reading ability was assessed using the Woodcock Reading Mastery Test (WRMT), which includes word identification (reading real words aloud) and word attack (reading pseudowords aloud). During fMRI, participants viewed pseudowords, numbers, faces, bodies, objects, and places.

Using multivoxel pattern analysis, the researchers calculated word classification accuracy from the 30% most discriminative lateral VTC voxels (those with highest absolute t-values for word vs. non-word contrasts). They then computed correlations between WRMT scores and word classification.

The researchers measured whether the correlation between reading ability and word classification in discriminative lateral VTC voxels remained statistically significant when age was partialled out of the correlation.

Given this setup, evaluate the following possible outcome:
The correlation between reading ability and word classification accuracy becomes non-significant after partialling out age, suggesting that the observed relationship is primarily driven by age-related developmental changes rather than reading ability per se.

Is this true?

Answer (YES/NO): YES